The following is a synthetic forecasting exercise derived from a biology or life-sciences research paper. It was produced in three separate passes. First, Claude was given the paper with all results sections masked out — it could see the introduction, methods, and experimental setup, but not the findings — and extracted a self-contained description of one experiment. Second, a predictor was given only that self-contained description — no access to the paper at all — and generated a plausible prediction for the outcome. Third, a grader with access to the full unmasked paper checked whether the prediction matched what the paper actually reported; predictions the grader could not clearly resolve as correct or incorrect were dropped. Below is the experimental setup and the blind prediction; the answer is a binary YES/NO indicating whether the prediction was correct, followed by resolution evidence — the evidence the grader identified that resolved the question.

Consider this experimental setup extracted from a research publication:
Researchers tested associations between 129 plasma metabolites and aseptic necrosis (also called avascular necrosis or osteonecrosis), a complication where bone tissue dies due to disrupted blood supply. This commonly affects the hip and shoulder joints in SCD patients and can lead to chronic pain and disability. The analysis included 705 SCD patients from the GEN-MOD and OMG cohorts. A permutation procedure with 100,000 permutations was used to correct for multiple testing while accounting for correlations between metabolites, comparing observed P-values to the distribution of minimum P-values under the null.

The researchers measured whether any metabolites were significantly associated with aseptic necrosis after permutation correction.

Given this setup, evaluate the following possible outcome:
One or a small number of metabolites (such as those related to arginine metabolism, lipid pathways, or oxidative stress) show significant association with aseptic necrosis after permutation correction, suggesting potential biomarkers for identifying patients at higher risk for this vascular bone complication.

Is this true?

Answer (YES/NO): NO